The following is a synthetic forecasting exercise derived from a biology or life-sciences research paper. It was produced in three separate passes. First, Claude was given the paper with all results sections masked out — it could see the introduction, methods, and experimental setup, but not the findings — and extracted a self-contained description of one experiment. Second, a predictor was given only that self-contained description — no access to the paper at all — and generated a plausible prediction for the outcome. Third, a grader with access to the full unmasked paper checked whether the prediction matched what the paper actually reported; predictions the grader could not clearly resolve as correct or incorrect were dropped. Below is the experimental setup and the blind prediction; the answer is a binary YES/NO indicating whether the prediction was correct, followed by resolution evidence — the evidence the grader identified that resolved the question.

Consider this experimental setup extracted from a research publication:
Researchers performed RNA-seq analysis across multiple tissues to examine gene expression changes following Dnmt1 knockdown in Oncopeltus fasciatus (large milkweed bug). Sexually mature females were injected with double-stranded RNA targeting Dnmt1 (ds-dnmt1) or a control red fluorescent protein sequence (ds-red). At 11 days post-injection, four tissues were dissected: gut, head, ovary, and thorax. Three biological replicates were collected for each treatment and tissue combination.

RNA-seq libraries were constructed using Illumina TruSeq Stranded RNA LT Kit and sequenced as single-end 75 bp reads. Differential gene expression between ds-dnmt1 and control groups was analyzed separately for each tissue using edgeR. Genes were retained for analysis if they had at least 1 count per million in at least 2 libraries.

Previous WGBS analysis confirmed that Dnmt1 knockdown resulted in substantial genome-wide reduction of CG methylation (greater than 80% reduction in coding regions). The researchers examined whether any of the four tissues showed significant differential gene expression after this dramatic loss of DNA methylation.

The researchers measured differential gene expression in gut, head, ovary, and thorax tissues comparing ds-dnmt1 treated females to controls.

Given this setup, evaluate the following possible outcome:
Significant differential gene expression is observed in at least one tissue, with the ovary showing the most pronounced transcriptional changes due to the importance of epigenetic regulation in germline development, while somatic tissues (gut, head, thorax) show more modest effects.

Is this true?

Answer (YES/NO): NO